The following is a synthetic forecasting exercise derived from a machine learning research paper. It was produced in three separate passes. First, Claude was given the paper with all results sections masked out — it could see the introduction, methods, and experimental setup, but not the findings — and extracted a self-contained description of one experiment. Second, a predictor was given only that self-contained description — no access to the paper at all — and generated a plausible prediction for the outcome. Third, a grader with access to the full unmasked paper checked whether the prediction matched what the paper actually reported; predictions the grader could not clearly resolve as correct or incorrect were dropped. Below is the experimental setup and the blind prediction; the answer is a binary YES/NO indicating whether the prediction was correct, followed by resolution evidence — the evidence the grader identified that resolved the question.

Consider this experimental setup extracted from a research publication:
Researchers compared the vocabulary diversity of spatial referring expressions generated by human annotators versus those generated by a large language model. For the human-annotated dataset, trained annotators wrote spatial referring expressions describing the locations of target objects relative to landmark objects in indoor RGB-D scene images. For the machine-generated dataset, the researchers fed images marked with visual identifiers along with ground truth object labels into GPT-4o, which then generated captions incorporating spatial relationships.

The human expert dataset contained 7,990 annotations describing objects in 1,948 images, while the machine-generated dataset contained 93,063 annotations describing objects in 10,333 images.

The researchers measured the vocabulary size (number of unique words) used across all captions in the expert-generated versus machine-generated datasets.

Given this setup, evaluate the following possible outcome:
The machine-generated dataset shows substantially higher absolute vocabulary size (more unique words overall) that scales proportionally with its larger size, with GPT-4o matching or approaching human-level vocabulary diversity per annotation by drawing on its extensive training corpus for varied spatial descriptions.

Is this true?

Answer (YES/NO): NO